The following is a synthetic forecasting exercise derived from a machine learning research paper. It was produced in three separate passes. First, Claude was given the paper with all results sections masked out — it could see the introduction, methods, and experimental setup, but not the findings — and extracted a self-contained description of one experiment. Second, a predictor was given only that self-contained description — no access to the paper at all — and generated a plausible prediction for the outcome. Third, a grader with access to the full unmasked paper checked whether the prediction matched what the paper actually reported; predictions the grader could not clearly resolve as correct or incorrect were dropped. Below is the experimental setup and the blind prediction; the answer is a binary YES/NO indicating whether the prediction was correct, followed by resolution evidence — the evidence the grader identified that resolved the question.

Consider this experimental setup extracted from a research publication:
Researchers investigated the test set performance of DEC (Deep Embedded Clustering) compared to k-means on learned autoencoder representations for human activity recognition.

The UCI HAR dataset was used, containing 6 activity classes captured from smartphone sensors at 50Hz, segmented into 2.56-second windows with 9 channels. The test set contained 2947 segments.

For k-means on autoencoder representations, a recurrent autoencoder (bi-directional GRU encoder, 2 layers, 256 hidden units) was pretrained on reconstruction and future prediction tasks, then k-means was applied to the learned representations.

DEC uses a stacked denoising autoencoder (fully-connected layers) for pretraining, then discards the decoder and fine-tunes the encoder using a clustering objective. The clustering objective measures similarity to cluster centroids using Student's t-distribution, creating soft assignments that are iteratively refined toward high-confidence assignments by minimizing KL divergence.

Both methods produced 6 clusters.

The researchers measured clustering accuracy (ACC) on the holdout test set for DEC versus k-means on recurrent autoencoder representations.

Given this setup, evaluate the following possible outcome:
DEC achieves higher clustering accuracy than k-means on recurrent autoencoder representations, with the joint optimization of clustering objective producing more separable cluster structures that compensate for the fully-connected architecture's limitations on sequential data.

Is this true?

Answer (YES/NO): NO